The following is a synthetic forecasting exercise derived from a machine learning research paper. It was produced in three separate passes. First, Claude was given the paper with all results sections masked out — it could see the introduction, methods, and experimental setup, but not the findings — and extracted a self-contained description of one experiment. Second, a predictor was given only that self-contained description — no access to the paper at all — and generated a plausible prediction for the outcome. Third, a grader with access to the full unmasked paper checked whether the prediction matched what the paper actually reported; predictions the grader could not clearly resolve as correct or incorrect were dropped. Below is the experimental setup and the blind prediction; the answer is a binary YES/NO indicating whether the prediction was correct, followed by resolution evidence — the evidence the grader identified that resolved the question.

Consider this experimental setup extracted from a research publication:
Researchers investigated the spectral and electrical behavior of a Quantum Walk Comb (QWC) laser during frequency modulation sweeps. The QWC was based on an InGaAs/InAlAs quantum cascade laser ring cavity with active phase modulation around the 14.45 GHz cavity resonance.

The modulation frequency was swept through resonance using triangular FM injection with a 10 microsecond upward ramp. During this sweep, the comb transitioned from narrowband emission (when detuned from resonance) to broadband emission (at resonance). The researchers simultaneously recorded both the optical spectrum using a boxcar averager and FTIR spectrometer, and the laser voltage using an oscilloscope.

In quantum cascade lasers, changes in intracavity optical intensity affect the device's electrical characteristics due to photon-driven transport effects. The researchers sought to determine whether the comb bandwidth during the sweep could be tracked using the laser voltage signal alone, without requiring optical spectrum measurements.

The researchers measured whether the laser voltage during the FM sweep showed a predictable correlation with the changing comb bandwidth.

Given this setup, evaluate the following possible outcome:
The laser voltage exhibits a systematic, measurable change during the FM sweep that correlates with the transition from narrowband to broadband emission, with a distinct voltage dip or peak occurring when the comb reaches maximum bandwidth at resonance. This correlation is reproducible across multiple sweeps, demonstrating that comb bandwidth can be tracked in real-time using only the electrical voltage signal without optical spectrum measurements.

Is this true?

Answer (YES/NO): YES